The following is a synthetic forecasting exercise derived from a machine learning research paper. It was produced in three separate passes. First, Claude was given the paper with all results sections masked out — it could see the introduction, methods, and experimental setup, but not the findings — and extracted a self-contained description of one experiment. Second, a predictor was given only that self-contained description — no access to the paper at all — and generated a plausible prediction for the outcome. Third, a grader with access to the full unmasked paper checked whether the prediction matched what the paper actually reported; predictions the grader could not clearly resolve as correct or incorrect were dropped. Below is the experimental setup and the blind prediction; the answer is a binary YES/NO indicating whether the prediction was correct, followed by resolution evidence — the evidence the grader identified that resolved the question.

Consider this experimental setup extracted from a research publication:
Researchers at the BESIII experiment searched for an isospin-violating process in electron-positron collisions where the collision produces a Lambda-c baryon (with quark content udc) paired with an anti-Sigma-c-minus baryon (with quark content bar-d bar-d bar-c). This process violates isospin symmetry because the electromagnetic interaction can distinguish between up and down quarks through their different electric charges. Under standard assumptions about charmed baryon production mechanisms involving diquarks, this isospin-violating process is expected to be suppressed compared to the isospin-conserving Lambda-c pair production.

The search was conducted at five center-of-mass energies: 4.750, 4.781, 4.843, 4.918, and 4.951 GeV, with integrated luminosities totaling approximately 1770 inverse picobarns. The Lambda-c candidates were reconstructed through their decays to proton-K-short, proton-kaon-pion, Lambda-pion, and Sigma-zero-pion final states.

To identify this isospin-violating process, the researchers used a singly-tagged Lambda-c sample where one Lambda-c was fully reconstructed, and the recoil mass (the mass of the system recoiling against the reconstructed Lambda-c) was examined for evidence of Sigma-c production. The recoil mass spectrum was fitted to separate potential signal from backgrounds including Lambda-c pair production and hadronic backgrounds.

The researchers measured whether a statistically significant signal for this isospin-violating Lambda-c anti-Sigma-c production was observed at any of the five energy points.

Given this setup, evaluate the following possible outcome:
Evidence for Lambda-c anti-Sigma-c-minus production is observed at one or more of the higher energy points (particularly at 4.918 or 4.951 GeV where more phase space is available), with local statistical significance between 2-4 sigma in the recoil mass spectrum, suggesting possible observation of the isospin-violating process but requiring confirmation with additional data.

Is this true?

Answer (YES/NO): NO